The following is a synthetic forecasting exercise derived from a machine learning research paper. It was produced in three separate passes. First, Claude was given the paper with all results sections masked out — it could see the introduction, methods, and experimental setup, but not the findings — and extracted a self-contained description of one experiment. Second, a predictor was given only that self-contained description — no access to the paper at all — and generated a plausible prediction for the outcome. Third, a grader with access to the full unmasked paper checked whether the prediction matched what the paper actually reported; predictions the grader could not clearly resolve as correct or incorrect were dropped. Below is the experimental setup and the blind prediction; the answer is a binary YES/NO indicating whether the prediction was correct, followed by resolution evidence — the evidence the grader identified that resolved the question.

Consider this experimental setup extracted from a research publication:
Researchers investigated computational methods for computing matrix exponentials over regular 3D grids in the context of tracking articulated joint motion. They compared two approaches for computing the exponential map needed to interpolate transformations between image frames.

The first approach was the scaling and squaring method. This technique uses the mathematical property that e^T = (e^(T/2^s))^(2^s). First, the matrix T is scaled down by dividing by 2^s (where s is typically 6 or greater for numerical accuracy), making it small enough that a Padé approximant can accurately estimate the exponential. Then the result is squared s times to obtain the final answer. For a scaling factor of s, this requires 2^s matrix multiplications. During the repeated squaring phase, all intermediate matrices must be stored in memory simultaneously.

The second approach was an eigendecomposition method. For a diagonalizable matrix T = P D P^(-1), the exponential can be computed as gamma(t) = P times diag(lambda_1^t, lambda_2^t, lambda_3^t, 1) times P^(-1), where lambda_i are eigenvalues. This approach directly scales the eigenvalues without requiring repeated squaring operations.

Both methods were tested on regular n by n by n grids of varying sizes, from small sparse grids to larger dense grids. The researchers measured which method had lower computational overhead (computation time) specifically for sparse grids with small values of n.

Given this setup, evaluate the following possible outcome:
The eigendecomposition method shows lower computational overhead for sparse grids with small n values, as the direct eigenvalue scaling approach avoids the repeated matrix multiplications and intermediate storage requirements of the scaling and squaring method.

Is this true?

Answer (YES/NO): NO